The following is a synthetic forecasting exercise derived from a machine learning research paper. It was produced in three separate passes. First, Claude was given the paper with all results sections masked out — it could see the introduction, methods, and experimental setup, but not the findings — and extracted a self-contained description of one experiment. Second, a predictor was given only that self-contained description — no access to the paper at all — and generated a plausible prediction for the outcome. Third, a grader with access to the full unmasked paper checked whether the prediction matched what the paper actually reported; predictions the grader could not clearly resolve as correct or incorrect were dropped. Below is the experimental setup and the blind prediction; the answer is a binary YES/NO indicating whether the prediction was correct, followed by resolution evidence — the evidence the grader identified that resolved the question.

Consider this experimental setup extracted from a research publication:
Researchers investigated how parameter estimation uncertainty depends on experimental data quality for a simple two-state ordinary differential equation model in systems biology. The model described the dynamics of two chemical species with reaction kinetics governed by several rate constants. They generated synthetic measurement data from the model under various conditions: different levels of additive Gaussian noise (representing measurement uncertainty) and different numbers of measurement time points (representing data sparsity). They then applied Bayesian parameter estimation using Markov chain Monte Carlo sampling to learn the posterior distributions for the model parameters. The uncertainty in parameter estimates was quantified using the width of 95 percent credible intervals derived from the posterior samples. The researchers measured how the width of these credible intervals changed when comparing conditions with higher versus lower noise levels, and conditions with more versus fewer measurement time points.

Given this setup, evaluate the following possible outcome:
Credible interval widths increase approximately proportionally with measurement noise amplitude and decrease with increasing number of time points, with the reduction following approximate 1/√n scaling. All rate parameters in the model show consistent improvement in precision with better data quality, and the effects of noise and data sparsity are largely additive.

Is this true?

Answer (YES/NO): NO